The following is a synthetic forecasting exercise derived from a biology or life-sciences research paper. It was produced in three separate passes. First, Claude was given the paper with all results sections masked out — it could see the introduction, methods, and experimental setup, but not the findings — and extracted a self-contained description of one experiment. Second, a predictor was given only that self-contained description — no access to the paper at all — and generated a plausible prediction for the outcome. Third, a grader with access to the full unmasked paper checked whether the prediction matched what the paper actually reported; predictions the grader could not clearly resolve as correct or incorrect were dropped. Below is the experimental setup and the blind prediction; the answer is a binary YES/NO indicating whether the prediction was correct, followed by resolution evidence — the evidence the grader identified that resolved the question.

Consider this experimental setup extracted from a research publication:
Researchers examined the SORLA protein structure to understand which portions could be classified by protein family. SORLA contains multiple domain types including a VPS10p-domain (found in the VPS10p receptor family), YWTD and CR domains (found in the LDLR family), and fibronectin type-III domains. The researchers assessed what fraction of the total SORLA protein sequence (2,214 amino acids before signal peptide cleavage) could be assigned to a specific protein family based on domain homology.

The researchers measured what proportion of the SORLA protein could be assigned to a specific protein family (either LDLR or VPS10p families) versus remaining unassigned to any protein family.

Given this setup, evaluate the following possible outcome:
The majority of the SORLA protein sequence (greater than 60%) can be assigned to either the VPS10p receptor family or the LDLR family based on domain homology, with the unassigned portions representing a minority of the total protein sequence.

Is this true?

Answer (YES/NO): YES